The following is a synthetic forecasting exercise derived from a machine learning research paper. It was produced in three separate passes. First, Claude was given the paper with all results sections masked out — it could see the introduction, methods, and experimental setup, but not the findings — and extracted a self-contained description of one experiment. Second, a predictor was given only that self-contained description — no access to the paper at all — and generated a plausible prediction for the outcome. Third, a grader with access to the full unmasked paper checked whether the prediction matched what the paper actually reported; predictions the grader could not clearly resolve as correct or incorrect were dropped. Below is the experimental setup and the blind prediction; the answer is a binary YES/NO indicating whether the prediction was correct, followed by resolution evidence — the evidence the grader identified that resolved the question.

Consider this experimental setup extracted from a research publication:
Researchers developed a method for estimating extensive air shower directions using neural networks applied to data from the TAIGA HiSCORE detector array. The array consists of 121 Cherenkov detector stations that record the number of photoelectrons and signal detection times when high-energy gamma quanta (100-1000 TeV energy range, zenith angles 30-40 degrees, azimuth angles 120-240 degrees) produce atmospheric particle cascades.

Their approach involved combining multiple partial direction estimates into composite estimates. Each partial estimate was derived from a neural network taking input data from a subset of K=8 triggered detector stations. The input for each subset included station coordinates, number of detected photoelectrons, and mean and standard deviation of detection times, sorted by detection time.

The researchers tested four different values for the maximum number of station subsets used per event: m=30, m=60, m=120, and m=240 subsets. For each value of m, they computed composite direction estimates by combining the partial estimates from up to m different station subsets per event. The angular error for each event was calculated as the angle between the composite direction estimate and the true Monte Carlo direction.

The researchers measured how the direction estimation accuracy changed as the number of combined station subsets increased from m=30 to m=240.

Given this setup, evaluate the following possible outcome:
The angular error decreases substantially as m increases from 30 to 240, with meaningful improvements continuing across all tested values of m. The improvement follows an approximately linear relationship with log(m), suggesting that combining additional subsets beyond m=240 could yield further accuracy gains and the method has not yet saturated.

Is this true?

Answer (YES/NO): NO